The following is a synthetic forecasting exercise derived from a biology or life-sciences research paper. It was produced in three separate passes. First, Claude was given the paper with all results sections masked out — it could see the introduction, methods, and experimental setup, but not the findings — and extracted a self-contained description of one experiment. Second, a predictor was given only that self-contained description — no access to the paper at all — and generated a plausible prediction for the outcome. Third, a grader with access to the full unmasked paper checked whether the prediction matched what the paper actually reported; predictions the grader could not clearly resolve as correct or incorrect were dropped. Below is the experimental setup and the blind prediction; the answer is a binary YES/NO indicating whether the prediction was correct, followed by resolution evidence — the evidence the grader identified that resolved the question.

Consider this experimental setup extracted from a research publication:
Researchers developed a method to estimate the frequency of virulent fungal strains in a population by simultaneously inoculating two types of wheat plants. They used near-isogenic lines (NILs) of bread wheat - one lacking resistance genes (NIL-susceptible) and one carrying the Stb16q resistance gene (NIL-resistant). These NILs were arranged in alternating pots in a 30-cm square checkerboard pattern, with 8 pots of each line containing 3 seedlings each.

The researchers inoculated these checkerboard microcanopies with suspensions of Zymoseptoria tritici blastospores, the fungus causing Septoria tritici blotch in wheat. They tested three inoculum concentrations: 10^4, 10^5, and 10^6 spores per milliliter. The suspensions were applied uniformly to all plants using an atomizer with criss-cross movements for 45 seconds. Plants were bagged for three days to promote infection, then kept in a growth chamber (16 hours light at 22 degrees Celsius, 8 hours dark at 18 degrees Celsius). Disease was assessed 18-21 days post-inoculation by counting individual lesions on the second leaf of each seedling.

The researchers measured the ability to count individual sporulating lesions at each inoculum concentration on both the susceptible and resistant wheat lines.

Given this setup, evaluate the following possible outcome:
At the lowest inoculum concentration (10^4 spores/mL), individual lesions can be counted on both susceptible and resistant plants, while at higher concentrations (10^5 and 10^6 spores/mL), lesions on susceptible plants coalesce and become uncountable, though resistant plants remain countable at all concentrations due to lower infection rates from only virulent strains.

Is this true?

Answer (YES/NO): NO